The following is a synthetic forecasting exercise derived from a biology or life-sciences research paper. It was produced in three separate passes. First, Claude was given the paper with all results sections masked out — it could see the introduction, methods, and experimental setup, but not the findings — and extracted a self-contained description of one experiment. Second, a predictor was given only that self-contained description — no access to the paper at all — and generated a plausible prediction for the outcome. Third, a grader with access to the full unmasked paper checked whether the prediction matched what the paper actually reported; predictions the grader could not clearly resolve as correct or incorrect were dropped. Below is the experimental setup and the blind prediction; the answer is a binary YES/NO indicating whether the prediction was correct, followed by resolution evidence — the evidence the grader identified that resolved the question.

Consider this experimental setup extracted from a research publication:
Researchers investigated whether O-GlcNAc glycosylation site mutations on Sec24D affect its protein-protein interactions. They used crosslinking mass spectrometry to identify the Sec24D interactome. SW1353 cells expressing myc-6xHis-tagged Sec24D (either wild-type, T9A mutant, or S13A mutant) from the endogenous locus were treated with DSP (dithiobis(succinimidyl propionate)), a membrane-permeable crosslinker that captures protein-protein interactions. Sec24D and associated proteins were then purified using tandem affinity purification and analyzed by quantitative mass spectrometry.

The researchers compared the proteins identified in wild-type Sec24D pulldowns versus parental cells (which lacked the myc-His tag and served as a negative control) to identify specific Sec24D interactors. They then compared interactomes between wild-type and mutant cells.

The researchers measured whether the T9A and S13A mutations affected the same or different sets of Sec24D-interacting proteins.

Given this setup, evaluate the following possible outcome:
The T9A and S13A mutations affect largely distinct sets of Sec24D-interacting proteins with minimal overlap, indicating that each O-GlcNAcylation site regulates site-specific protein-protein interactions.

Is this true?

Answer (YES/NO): NO